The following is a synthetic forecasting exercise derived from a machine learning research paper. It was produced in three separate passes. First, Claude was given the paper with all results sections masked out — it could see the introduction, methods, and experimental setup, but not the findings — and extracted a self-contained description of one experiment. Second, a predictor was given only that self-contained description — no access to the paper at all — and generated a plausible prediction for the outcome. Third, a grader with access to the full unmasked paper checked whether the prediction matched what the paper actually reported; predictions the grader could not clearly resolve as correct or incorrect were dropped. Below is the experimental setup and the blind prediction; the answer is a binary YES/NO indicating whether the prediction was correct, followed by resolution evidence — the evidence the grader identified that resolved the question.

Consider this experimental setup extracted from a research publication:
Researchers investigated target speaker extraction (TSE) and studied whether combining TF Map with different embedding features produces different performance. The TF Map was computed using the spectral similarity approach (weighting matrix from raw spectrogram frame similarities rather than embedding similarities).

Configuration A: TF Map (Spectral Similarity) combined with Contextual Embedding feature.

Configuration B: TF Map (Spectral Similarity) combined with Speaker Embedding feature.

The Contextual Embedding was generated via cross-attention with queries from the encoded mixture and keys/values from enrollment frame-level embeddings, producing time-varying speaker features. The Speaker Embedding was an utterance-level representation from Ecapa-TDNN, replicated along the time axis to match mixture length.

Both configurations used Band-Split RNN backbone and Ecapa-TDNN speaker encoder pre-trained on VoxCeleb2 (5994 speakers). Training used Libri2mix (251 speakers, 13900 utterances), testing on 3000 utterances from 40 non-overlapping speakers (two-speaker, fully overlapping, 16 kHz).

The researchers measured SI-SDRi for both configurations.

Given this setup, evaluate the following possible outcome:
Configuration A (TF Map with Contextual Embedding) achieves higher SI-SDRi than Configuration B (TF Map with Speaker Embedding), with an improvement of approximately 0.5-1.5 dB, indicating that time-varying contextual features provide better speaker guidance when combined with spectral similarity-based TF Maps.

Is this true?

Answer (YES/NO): NO